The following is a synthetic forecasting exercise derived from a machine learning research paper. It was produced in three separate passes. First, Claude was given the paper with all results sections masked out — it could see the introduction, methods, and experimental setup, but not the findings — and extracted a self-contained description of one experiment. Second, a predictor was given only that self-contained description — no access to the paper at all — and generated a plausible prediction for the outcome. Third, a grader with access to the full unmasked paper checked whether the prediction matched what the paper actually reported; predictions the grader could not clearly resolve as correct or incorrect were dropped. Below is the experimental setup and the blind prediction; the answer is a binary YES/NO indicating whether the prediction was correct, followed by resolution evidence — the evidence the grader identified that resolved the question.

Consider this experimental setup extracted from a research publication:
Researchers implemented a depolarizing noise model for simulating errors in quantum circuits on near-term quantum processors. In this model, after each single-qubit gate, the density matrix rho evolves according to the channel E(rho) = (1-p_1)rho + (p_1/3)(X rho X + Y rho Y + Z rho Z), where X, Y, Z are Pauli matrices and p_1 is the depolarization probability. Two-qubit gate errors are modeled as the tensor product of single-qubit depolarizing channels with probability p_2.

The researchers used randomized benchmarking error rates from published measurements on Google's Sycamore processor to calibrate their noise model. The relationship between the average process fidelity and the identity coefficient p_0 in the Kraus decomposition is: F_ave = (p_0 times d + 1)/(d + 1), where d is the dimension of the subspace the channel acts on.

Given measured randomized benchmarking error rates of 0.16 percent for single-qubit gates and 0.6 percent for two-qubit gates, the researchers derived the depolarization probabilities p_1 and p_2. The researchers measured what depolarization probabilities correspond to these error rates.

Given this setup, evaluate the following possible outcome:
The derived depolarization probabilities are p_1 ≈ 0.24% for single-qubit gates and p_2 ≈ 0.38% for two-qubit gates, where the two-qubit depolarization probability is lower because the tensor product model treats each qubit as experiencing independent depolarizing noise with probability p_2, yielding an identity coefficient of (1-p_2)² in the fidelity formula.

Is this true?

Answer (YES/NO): YES